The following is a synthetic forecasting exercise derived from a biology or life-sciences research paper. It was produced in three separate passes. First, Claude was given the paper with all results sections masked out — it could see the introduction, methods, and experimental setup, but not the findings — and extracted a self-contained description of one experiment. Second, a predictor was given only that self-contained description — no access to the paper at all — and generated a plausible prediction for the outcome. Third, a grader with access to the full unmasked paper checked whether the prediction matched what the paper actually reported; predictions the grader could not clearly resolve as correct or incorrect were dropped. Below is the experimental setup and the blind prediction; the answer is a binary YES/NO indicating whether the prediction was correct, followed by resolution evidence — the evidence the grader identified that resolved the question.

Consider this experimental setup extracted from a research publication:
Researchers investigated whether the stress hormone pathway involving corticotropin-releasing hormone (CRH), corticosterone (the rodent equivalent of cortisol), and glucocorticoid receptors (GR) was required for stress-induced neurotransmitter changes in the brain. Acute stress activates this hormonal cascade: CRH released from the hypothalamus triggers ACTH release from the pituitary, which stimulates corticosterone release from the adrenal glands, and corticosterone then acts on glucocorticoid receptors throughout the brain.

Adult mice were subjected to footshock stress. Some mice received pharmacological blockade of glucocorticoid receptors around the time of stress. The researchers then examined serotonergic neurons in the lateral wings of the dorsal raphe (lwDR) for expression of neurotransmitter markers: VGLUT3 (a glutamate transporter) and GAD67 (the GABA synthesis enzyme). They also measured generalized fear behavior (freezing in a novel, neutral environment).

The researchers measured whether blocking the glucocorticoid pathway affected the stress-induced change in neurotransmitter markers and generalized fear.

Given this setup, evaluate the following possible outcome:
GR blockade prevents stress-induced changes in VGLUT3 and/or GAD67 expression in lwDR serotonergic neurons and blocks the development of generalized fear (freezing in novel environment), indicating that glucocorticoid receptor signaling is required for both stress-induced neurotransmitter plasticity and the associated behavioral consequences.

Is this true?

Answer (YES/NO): YES